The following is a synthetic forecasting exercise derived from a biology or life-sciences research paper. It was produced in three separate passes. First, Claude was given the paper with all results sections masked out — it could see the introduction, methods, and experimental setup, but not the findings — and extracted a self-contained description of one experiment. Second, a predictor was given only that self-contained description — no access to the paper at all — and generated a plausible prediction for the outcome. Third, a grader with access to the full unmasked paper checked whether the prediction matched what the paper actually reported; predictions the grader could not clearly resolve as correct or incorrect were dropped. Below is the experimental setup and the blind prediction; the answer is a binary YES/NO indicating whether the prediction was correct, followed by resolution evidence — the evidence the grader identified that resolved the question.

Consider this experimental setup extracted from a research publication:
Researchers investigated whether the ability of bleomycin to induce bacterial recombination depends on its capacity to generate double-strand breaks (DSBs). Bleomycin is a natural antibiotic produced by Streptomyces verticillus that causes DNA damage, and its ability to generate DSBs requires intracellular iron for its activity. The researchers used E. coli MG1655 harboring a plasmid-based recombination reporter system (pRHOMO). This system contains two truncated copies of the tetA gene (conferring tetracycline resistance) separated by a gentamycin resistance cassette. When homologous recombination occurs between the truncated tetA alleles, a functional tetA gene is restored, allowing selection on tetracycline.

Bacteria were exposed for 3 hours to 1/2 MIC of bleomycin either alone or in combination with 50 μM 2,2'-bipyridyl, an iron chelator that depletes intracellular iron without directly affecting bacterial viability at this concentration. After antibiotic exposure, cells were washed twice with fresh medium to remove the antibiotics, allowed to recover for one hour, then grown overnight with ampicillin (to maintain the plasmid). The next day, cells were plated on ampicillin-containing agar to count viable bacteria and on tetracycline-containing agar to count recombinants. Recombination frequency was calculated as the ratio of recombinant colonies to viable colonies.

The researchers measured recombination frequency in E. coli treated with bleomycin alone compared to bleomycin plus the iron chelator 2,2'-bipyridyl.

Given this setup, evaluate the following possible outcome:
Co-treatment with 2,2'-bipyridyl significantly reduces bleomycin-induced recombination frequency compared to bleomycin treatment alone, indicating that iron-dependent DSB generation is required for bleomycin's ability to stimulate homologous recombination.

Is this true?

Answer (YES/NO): YES